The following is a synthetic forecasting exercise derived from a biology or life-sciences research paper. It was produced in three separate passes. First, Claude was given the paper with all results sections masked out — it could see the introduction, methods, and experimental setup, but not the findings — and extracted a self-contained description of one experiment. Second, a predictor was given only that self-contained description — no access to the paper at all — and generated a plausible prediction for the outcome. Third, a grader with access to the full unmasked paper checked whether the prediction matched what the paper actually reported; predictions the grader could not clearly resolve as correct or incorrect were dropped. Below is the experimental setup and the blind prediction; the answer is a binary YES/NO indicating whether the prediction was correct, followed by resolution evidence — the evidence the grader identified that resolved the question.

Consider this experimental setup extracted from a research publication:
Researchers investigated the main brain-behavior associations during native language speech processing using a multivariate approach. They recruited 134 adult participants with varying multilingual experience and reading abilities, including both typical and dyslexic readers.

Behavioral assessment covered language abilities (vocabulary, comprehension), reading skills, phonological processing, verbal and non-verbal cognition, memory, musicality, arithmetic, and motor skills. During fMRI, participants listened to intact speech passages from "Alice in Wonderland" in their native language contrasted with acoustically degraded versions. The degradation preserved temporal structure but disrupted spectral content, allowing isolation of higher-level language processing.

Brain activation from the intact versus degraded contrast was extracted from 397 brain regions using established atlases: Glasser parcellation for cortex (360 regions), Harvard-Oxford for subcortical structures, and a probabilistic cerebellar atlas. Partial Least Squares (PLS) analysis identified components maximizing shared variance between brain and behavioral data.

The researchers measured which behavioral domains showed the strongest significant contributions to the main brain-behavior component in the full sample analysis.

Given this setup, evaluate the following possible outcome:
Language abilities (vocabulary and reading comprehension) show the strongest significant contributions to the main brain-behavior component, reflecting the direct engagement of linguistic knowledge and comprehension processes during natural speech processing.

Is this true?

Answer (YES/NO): NO